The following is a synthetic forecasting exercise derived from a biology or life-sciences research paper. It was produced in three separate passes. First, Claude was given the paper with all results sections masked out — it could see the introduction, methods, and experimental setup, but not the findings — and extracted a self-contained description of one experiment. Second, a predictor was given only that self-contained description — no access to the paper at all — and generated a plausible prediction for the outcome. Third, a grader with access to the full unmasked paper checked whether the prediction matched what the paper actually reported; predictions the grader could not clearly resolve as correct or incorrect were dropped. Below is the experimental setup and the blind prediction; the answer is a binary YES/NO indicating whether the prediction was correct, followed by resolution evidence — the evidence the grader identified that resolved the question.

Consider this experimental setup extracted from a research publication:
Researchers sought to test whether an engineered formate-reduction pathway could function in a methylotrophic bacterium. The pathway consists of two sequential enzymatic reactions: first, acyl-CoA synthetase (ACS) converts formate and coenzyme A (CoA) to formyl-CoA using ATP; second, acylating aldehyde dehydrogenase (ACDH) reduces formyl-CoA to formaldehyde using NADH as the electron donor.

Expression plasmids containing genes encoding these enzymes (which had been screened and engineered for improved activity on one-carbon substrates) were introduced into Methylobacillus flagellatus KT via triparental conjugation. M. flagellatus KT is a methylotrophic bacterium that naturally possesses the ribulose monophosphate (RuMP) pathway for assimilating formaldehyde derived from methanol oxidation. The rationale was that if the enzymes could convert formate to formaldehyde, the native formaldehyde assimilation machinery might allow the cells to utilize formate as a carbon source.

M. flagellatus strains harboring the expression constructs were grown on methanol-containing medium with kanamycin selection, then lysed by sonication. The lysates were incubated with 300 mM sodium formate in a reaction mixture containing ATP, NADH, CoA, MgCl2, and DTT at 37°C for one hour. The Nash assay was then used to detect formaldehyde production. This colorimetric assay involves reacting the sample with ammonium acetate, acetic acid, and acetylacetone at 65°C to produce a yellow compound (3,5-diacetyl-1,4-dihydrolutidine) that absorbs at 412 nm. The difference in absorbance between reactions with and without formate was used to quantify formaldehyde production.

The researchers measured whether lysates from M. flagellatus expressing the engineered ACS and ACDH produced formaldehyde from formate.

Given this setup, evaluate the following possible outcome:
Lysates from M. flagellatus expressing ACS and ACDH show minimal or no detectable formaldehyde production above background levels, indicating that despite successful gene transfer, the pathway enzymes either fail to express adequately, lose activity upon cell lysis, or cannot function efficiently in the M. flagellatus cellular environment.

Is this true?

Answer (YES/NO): NO